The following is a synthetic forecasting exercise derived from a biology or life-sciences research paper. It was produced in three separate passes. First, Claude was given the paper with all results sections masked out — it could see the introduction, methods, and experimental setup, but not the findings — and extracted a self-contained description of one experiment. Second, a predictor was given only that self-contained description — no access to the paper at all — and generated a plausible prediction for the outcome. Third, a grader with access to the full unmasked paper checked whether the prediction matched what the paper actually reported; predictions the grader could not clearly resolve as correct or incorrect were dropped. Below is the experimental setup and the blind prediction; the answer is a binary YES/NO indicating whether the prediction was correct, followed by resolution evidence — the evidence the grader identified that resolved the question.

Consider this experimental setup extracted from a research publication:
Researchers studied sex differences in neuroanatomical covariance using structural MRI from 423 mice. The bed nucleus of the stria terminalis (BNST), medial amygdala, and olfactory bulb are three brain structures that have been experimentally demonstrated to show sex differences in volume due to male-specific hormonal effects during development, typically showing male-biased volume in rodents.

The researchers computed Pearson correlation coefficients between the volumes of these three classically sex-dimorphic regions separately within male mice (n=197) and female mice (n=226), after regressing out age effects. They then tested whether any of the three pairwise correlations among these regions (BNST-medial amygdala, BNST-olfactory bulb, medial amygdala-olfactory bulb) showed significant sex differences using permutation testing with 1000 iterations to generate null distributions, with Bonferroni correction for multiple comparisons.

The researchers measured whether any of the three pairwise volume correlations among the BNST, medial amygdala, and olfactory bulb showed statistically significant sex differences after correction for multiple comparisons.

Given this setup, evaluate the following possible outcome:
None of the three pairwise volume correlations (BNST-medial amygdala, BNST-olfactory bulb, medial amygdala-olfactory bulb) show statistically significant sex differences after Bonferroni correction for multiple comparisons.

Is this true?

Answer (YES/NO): YES